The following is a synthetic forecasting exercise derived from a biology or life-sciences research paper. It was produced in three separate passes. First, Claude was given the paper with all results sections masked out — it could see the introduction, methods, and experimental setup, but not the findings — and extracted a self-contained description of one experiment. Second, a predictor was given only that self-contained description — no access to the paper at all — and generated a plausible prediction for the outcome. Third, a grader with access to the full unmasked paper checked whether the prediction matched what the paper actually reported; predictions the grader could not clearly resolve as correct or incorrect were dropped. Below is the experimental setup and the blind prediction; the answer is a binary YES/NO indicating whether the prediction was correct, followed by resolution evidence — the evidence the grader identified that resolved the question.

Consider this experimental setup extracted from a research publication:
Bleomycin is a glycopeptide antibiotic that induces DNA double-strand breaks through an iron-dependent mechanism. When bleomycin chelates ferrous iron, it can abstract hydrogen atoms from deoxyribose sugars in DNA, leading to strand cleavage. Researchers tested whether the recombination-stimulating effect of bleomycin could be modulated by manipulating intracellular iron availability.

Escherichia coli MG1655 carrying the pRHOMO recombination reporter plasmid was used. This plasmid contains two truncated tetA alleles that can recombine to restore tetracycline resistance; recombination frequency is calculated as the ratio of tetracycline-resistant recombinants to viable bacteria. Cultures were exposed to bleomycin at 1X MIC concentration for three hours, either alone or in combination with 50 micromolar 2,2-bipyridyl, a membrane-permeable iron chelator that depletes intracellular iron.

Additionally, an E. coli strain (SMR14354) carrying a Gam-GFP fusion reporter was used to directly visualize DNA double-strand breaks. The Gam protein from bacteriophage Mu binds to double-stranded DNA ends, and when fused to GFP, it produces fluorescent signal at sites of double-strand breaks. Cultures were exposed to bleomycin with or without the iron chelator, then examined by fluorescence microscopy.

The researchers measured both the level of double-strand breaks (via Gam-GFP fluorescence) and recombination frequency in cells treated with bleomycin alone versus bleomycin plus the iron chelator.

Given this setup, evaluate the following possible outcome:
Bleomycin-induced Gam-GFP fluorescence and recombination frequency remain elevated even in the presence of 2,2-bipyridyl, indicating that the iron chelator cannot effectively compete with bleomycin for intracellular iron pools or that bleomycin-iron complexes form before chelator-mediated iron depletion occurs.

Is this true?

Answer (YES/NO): NO